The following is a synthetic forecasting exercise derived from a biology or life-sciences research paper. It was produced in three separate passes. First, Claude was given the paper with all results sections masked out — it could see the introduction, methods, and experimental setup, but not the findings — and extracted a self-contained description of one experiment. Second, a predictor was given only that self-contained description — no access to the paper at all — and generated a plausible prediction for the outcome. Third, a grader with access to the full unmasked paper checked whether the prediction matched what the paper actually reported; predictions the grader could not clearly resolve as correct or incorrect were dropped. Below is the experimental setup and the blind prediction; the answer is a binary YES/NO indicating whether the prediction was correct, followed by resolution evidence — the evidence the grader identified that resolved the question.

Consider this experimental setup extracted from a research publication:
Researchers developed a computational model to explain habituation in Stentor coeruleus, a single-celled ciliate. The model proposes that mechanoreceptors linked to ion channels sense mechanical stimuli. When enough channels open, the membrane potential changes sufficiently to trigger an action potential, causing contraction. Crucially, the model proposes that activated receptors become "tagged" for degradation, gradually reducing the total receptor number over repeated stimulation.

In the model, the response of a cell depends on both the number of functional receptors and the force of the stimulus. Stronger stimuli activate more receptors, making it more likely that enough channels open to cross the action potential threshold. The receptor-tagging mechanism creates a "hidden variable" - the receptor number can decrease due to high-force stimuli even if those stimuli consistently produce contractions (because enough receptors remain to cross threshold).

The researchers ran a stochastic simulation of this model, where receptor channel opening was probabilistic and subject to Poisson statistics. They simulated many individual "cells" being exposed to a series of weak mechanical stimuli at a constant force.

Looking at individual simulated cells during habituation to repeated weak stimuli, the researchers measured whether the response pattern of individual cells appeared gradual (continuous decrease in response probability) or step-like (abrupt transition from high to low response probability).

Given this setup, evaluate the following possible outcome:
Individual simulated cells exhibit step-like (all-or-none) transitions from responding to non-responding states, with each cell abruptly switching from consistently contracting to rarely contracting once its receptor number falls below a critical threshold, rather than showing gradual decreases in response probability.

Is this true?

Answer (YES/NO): YES